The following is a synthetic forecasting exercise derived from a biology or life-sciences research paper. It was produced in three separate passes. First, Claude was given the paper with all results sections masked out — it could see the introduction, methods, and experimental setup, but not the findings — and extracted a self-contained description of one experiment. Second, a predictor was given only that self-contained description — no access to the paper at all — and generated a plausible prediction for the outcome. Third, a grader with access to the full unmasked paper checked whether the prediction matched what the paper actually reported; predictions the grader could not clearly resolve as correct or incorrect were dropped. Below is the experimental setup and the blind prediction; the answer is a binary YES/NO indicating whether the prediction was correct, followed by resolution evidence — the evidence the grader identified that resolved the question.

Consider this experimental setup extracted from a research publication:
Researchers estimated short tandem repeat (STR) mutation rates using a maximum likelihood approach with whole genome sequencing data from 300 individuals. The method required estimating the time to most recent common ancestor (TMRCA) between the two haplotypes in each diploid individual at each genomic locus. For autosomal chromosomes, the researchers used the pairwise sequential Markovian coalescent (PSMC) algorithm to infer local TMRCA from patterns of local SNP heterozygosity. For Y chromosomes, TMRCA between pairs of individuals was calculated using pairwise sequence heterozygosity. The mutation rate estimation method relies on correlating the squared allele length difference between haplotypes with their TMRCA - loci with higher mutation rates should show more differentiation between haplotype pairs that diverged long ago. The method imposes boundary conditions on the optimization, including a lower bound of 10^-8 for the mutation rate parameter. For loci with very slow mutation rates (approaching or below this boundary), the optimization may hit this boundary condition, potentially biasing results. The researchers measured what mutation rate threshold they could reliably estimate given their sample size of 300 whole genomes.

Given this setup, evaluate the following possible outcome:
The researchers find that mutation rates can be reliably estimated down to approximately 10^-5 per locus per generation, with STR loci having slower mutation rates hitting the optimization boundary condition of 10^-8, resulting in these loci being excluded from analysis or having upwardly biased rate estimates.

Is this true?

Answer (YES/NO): NO